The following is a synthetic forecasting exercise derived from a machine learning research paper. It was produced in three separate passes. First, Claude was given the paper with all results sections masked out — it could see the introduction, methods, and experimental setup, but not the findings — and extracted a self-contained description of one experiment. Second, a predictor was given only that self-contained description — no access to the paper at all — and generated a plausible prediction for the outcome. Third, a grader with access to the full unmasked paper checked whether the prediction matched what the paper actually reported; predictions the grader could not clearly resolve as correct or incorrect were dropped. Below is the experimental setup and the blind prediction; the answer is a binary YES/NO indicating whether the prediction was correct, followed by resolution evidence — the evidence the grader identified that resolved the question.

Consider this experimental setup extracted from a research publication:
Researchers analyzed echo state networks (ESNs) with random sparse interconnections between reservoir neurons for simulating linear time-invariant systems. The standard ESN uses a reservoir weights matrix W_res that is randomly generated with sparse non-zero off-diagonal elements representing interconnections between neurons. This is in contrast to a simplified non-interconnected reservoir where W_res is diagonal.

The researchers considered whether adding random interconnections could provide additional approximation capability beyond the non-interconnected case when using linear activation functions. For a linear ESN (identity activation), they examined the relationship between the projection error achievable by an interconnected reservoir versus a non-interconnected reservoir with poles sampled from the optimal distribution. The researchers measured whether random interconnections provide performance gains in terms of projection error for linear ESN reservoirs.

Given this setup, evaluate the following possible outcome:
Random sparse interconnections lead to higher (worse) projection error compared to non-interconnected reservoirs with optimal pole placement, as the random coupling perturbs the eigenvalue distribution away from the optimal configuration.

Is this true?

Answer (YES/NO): YES